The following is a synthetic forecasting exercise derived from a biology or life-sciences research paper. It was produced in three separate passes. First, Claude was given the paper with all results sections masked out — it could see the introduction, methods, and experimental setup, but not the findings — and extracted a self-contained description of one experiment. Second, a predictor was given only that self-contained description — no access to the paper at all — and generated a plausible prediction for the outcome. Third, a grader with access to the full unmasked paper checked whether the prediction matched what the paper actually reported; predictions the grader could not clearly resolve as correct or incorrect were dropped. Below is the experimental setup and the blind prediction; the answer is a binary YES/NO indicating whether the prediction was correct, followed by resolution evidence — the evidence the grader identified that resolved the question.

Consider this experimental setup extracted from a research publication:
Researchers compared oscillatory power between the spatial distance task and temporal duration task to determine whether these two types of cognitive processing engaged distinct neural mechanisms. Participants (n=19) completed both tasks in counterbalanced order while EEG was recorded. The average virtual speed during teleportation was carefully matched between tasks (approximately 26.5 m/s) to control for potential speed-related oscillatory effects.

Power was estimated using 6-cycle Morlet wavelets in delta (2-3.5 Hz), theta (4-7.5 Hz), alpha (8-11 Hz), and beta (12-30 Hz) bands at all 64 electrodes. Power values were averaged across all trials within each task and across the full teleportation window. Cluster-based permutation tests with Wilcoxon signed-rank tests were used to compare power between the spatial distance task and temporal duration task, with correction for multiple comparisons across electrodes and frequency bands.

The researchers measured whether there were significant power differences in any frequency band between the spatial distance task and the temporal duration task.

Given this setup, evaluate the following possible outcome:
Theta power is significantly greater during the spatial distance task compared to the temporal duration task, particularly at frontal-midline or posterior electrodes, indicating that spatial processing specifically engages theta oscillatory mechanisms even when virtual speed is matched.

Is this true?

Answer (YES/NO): NO